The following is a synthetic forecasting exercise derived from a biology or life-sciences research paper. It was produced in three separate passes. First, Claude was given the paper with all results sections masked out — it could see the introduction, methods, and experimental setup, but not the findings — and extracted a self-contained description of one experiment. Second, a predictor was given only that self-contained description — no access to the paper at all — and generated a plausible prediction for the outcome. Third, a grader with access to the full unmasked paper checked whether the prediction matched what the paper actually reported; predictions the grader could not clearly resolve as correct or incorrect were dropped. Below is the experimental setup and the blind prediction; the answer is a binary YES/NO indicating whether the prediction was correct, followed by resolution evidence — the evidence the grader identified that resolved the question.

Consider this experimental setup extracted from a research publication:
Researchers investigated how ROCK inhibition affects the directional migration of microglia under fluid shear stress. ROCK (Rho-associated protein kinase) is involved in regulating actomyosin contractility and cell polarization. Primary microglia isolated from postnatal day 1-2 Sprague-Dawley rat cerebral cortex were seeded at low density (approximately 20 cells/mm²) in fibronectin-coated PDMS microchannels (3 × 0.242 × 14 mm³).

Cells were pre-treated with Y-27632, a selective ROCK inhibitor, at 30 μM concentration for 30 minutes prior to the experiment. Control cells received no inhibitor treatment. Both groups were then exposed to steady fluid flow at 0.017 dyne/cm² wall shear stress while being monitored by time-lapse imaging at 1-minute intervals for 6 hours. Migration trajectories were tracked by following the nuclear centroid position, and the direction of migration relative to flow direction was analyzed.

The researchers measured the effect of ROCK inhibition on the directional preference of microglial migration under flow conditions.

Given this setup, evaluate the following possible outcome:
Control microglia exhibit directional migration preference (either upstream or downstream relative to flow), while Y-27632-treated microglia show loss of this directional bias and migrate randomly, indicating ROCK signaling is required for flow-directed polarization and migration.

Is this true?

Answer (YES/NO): NO